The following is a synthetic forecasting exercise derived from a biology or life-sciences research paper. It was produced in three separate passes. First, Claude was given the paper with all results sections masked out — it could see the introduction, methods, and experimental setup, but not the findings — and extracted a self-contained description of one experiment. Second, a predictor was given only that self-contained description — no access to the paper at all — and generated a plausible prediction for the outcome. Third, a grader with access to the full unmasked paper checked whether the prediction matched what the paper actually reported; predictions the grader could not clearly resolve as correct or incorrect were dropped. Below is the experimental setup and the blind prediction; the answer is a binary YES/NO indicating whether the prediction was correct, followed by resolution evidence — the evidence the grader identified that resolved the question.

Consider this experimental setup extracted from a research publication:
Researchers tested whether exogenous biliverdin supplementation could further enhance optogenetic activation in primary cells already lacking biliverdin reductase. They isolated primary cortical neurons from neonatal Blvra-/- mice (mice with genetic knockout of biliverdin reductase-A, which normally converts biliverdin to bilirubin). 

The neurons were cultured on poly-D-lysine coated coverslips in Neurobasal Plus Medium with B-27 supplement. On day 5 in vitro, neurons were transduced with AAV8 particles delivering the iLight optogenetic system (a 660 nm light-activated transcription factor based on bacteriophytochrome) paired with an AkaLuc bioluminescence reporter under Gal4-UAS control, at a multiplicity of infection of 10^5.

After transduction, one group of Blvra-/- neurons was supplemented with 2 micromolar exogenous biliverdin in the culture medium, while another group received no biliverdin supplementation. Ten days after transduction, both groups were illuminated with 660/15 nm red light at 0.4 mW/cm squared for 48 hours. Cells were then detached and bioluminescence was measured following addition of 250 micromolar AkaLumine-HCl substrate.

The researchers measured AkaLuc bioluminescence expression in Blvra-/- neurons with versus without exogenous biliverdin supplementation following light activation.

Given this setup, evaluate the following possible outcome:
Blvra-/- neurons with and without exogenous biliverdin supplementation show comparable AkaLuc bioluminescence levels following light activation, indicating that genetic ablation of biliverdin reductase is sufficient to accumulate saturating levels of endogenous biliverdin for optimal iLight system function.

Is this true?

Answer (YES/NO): YES